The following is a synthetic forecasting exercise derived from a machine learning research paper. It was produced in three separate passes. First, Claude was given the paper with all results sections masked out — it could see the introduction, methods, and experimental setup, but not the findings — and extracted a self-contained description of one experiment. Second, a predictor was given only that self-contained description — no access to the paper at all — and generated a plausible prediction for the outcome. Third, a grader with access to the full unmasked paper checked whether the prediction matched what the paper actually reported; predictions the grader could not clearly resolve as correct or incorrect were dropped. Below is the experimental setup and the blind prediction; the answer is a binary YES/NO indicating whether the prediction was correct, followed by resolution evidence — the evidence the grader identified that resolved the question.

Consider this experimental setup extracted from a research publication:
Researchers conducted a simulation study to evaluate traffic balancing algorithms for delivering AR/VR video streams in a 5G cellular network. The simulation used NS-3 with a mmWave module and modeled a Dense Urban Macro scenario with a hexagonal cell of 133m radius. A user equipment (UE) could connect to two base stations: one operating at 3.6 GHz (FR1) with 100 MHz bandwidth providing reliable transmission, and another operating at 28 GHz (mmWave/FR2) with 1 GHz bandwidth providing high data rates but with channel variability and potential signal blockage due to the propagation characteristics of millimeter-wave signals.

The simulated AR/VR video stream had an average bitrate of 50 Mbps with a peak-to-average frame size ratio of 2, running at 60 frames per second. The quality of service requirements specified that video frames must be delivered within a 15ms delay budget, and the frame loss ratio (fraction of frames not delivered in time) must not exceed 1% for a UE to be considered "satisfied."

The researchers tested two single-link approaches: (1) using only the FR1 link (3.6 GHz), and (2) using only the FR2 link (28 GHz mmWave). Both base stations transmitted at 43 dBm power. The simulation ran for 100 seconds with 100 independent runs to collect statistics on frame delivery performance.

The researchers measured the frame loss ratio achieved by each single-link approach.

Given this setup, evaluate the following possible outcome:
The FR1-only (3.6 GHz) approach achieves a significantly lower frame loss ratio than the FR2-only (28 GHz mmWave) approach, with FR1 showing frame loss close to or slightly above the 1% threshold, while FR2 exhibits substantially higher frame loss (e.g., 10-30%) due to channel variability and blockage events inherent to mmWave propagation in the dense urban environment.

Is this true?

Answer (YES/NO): NO